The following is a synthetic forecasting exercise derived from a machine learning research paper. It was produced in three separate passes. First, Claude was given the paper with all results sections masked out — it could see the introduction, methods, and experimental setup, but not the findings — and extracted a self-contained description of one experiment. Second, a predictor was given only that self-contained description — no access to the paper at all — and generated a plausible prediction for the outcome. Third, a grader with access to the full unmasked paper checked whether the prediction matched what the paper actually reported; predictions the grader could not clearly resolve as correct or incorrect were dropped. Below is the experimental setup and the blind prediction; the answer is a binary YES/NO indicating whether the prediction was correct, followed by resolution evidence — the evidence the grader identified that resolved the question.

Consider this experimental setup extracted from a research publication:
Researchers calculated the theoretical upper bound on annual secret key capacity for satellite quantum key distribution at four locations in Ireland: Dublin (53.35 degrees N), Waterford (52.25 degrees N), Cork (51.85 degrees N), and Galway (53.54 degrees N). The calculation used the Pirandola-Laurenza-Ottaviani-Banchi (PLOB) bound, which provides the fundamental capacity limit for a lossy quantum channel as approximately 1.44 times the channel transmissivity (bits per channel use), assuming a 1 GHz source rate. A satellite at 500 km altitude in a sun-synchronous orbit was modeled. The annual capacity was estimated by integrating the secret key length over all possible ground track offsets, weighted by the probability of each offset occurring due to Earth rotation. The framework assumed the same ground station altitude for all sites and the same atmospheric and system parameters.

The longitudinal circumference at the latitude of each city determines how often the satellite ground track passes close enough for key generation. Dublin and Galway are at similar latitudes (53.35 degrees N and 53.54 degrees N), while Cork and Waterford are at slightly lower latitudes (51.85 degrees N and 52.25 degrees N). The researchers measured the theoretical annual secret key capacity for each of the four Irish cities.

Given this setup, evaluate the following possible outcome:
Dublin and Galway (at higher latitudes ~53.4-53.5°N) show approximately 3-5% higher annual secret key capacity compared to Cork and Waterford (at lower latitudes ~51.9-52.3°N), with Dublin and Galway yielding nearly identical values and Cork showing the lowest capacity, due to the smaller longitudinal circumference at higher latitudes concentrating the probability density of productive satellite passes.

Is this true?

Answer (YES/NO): YES